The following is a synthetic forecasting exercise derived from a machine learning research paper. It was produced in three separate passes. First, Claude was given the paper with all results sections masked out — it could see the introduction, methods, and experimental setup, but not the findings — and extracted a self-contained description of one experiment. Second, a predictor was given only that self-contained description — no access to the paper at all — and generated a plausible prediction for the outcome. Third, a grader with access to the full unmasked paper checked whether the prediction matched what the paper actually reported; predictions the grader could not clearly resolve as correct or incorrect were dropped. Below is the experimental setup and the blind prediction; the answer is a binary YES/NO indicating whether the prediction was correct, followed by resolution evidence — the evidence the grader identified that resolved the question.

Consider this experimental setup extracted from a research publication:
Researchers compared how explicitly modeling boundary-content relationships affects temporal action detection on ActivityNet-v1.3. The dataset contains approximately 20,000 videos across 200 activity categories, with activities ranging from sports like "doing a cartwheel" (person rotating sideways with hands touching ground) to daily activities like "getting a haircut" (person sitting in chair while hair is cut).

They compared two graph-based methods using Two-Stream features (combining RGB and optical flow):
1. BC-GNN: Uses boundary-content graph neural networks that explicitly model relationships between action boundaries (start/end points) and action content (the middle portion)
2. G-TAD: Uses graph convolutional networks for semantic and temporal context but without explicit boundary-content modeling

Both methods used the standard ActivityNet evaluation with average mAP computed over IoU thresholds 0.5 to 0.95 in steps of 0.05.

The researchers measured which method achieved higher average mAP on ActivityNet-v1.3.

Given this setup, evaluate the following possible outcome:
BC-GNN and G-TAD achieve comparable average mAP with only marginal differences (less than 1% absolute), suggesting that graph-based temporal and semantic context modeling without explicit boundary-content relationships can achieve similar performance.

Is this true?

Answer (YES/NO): YES